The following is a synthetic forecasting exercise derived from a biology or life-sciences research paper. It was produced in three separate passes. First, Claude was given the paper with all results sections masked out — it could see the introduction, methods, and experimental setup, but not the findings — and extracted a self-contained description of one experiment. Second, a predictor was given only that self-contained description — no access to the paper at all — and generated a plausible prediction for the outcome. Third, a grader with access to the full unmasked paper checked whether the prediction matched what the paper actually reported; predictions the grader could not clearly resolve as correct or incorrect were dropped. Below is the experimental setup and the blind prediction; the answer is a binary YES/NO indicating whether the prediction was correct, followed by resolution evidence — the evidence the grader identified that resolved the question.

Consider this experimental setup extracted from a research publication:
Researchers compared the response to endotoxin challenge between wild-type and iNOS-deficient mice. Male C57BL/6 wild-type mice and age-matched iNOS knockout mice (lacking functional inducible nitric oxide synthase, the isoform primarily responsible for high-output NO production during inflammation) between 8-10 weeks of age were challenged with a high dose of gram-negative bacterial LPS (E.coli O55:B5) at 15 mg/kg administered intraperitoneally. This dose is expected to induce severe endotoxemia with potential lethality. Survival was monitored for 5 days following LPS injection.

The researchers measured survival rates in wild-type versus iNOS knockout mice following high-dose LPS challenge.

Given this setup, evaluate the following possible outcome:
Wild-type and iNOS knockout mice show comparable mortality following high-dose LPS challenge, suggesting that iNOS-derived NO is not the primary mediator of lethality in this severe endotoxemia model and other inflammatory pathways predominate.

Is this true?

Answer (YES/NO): NO